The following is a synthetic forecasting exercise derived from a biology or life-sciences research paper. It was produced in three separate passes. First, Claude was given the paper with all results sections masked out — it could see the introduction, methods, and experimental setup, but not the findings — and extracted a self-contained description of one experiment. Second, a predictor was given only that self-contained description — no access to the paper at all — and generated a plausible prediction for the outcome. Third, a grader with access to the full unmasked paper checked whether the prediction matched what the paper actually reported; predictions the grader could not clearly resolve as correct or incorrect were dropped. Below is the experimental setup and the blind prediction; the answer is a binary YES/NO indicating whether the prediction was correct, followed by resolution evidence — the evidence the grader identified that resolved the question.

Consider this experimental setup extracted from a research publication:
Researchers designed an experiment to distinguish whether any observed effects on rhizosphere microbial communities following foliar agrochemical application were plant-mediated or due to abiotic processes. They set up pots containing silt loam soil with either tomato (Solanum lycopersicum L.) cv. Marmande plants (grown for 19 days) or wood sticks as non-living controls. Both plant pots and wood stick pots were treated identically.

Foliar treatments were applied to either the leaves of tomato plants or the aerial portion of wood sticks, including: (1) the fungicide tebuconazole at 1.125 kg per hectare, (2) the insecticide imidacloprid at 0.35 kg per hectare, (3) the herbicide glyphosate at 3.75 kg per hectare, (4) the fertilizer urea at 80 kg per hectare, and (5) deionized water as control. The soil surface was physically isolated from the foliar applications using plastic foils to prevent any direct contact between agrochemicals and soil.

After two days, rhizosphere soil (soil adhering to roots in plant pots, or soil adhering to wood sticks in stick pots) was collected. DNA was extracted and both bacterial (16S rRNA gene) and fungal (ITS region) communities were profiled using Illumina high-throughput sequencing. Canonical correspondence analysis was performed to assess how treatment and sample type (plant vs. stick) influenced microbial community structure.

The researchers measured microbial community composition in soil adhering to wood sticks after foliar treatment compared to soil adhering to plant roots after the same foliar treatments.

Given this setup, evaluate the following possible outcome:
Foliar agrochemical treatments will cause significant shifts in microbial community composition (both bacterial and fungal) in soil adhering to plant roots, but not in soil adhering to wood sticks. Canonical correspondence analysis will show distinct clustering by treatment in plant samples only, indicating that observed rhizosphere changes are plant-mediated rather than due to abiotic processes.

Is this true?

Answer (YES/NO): YES